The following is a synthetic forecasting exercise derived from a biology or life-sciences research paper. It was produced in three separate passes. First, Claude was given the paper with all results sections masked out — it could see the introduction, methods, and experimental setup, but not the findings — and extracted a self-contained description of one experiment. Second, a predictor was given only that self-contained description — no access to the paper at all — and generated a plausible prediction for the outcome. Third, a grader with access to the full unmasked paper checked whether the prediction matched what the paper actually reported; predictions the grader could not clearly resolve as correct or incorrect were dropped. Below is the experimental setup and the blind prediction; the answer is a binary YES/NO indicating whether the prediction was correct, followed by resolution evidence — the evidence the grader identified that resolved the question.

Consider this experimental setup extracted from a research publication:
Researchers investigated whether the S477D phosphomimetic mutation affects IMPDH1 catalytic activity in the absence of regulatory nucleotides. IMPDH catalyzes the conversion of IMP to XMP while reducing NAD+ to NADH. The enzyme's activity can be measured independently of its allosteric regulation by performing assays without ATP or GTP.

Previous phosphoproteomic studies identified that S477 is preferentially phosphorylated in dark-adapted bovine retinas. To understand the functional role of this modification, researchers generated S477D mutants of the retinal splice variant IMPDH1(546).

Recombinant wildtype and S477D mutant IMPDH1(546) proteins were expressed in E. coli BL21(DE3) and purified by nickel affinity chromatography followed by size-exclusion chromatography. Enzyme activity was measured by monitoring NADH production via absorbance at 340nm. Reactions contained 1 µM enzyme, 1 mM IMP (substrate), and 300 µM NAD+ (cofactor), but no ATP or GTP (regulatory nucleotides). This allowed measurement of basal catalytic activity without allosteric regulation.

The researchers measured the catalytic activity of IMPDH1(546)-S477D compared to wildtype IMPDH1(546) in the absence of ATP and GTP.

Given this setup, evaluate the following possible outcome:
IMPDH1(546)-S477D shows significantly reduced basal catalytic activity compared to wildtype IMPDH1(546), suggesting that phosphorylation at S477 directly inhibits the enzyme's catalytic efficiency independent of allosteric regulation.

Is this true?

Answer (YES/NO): NO